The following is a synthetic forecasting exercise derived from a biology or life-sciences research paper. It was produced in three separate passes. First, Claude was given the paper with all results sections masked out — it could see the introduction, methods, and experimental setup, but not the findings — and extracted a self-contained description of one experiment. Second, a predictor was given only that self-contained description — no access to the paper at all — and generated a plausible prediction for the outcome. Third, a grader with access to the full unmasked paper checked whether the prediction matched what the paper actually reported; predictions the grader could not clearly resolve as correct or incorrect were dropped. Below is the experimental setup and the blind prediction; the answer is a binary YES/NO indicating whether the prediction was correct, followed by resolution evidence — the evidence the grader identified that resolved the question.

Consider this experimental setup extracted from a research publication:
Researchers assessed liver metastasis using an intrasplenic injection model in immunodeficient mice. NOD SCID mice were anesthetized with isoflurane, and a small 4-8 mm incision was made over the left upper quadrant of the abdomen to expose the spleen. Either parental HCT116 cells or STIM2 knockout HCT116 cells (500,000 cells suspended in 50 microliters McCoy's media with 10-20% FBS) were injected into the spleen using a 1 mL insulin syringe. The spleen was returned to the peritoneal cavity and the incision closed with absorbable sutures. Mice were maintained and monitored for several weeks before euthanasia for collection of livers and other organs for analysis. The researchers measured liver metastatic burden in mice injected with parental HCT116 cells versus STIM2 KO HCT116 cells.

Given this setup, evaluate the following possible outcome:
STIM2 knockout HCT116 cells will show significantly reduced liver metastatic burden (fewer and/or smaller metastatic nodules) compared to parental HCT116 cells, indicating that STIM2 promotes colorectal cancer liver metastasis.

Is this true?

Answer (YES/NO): NO